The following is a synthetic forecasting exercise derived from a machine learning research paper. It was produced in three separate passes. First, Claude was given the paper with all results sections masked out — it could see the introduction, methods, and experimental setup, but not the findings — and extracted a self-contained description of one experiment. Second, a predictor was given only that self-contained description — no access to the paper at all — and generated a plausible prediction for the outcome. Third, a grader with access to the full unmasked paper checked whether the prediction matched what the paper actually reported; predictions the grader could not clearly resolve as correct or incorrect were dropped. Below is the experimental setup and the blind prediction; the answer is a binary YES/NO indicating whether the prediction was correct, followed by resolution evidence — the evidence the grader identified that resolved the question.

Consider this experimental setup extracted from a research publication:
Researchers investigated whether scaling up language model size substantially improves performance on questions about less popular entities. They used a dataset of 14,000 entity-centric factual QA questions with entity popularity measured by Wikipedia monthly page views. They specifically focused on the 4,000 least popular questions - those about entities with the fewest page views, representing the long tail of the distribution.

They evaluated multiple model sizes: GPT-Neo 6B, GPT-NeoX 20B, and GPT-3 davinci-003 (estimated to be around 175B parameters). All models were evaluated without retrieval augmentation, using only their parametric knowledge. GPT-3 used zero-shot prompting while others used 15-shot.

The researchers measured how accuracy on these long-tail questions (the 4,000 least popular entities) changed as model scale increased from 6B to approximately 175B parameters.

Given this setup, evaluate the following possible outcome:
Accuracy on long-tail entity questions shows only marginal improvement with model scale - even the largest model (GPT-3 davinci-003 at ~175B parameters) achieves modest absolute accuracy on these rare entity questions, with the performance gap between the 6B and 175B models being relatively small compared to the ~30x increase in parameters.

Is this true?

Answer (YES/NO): YES